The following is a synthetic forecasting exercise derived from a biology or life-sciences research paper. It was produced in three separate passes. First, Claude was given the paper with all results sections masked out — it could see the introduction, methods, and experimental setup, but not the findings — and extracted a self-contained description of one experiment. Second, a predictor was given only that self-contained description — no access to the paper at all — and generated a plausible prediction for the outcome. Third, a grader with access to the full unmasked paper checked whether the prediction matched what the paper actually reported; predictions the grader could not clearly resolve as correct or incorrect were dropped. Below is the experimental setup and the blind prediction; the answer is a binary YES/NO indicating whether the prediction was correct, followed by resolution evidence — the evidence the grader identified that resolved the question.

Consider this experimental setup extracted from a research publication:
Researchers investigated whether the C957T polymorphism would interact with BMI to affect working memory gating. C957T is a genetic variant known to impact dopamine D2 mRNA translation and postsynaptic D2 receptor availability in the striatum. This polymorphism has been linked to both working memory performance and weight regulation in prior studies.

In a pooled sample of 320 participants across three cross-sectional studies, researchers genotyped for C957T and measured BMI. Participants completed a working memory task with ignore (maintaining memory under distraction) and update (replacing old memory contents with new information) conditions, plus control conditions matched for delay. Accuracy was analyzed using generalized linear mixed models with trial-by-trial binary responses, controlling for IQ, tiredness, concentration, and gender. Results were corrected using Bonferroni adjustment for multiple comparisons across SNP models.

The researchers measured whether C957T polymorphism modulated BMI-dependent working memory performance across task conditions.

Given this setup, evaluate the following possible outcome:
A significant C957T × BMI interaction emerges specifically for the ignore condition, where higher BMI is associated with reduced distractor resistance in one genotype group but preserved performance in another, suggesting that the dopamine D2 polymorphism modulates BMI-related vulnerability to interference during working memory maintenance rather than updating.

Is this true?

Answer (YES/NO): NO